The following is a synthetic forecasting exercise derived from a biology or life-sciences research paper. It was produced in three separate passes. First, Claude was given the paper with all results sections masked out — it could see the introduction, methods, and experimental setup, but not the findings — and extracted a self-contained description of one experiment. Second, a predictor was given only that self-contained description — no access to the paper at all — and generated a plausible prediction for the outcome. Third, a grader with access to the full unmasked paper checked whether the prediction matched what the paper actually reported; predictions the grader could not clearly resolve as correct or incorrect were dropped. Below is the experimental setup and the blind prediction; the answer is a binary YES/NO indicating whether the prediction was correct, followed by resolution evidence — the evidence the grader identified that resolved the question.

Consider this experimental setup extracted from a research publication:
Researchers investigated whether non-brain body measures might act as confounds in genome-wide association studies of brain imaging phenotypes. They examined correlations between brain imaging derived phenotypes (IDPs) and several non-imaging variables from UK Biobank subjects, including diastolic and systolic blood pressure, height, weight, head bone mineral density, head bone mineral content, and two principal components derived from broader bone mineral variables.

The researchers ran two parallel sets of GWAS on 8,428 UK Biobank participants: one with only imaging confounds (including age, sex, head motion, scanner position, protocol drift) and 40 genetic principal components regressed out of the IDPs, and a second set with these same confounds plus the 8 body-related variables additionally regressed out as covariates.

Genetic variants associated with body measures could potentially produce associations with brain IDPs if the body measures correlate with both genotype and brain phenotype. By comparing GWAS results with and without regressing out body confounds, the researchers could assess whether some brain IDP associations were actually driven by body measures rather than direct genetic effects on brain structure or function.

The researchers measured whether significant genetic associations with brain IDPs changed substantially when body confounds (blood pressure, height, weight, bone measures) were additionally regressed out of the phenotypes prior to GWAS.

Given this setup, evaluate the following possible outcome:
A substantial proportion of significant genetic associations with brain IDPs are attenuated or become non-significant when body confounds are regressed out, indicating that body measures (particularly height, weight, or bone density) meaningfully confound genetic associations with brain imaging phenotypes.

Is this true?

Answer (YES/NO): NO